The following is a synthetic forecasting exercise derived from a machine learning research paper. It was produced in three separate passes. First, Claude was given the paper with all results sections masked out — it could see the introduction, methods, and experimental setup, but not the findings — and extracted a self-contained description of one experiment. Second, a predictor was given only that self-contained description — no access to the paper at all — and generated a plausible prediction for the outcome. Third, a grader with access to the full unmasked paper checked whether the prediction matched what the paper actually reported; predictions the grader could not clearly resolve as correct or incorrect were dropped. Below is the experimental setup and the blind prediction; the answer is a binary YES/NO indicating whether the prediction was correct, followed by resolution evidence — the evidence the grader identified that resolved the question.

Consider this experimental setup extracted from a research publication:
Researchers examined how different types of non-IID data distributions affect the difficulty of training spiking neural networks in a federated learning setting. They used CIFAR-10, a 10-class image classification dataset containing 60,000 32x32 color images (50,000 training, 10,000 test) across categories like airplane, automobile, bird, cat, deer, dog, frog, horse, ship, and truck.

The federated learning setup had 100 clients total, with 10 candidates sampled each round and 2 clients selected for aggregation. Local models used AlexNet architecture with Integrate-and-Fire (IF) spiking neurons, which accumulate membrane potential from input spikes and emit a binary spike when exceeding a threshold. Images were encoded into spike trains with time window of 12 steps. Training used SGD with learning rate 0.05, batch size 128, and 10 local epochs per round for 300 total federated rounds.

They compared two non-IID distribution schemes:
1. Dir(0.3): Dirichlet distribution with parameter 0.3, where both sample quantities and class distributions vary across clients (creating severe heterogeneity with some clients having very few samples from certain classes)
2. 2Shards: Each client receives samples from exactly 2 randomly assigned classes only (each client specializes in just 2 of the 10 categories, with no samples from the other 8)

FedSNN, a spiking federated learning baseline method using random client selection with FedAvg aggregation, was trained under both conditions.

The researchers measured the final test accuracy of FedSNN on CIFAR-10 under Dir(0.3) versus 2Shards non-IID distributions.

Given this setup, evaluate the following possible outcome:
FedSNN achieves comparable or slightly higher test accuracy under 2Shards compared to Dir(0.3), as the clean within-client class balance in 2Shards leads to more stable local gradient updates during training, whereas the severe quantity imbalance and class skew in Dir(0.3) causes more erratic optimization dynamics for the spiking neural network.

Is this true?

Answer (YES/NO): NO